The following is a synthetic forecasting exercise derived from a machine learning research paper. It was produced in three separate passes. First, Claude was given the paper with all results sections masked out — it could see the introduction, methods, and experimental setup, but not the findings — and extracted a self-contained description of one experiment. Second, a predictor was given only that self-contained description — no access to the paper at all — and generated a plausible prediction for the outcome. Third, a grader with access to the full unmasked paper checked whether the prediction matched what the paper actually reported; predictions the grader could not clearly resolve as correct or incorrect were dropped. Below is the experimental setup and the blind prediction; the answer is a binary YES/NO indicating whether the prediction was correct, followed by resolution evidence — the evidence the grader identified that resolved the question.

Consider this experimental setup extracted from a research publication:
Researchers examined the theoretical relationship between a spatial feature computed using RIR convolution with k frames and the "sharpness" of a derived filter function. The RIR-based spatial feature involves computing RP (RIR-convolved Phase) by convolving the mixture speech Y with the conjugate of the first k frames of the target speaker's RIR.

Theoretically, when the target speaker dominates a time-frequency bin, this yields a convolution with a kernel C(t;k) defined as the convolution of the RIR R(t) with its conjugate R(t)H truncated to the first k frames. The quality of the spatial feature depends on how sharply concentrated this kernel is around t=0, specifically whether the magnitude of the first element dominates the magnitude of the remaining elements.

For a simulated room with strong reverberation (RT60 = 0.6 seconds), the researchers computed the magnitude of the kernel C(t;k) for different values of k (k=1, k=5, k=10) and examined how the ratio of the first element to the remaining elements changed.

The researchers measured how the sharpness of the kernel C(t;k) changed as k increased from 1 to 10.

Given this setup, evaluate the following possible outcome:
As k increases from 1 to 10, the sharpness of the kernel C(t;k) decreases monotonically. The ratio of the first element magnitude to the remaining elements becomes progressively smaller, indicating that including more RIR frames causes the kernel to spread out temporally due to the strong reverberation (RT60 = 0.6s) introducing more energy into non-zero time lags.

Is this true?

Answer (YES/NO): NO